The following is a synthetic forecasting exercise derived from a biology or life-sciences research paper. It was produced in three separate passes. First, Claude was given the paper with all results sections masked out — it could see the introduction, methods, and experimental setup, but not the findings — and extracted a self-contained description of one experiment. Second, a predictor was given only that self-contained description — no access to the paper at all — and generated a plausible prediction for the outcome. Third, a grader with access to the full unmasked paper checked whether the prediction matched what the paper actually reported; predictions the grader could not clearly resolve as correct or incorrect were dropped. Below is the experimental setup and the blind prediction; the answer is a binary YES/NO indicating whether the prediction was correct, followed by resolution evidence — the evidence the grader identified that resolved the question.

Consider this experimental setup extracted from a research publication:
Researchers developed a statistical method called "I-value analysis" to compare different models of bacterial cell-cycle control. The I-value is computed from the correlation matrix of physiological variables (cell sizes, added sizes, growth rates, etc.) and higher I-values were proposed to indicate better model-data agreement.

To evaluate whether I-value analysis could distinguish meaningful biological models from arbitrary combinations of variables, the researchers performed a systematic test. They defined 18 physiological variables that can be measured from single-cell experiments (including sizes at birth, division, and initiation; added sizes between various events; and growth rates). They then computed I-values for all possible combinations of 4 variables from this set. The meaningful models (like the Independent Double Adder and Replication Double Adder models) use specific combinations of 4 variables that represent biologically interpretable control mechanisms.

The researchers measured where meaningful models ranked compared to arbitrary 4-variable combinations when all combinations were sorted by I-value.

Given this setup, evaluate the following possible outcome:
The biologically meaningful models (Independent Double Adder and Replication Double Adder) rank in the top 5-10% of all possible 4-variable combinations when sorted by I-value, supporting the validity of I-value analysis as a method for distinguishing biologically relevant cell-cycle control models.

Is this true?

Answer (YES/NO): NO